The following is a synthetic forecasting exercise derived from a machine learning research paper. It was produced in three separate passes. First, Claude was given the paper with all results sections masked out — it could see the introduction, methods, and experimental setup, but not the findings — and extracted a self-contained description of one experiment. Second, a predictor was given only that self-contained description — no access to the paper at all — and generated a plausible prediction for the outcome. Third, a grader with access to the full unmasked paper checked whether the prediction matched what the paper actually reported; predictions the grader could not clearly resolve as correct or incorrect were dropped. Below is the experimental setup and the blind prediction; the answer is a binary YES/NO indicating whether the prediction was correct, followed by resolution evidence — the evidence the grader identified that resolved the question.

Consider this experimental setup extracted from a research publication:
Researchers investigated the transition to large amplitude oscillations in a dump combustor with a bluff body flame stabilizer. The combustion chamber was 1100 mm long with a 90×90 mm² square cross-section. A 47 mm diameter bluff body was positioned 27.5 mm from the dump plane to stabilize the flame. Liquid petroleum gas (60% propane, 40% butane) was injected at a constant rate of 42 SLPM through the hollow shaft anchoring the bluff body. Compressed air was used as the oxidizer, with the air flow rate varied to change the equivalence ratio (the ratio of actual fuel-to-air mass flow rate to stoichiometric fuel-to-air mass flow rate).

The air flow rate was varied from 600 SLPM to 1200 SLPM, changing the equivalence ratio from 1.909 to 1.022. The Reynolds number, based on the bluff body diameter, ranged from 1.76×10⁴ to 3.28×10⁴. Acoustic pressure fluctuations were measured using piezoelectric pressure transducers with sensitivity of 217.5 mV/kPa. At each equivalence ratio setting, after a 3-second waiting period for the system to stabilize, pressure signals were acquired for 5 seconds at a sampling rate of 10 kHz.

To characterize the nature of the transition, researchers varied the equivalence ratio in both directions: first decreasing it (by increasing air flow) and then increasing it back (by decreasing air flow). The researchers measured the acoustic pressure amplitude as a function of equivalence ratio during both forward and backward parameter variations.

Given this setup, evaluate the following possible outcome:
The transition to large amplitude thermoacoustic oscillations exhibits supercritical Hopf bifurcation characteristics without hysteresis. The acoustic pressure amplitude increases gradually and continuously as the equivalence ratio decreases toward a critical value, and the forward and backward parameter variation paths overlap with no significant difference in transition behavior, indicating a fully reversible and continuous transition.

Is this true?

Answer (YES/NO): NO